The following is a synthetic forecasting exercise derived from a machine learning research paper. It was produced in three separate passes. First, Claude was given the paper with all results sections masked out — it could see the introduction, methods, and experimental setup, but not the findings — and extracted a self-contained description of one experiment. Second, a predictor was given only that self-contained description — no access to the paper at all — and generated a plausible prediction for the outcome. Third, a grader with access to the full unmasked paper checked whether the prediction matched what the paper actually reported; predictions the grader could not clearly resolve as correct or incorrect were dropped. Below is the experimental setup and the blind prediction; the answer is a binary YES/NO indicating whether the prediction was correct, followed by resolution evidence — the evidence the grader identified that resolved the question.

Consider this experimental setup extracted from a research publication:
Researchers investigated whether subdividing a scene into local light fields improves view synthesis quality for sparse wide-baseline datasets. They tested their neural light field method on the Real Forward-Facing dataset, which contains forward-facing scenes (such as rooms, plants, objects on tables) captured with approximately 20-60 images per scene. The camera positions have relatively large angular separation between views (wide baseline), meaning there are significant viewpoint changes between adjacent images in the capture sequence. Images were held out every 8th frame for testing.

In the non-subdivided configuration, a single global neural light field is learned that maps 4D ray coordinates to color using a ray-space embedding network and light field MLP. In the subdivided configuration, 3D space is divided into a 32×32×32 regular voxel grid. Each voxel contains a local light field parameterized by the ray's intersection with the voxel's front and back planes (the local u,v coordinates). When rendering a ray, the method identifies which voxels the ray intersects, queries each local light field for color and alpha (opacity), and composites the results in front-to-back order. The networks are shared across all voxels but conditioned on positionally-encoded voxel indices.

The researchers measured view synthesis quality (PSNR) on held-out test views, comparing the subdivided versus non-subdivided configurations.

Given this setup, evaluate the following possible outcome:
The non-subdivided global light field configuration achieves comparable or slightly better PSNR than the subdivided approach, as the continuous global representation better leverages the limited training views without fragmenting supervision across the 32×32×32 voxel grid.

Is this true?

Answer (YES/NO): NO